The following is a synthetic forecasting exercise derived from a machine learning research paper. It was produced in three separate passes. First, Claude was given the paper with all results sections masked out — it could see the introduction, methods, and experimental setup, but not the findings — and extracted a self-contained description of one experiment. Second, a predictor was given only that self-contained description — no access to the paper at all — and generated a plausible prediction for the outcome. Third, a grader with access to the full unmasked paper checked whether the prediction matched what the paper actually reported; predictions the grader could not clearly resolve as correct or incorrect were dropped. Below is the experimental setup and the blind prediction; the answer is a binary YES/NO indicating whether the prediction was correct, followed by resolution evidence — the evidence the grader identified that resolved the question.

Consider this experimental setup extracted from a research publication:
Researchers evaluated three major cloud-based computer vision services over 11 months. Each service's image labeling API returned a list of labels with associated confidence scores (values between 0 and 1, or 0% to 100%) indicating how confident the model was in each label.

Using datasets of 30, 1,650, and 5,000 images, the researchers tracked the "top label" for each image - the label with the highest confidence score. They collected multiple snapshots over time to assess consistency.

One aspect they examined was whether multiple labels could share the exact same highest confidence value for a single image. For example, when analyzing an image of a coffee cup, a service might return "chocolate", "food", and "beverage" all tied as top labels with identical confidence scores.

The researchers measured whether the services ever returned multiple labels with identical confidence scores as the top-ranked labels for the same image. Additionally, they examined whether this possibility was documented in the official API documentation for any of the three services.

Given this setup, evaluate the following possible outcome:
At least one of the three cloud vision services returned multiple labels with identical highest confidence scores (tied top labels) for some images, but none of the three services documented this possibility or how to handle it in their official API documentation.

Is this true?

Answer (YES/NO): YES